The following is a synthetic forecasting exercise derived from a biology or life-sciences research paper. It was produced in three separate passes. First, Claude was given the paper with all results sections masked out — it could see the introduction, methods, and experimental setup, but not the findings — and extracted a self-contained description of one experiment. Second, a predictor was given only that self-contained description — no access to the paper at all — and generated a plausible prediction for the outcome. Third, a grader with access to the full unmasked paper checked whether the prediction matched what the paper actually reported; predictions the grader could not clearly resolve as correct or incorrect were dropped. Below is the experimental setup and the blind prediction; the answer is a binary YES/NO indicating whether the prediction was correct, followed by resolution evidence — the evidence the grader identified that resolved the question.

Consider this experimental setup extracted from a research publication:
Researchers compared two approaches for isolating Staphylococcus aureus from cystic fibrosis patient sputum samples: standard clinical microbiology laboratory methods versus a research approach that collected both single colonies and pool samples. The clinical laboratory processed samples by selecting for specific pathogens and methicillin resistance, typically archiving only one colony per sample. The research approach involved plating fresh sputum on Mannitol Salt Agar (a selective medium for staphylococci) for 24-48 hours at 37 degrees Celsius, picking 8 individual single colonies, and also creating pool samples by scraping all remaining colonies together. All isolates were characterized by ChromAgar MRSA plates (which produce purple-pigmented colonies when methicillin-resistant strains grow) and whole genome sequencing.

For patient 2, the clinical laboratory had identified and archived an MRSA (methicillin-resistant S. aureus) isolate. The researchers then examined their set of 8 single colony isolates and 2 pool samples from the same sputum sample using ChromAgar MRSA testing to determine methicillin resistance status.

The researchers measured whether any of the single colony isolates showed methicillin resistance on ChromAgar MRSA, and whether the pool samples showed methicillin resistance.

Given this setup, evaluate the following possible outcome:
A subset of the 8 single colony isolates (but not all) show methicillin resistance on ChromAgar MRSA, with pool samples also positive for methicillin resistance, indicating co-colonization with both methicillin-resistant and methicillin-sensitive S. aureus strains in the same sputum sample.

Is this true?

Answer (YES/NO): NO